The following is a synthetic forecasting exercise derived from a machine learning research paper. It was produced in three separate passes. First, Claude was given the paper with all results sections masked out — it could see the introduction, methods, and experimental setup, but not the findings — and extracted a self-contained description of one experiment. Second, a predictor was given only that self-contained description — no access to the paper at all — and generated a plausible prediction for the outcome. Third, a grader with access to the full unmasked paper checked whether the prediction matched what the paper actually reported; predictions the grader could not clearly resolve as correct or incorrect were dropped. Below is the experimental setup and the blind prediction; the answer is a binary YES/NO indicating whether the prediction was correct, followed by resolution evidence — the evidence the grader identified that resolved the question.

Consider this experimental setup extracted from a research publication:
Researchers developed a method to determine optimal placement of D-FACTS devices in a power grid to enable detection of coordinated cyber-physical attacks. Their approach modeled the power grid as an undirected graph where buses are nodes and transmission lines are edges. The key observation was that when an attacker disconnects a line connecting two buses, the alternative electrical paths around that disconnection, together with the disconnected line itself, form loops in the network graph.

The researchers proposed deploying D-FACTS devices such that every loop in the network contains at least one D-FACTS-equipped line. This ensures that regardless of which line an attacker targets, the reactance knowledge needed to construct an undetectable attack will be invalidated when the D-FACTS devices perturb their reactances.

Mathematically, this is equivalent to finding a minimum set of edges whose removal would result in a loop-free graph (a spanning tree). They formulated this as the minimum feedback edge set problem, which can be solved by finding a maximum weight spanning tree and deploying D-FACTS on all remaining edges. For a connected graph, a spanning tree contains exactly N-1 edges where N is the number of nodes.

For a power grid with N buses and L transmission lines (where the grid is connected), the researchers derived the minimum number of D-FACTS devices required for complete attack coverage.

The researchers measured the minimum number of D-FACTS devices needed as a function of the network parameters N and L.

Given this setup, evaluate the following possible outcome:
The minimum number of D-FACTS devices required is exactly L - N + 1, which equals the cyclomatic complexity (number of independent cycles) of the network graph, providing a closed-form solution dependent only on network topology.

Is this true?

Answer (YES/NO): YES